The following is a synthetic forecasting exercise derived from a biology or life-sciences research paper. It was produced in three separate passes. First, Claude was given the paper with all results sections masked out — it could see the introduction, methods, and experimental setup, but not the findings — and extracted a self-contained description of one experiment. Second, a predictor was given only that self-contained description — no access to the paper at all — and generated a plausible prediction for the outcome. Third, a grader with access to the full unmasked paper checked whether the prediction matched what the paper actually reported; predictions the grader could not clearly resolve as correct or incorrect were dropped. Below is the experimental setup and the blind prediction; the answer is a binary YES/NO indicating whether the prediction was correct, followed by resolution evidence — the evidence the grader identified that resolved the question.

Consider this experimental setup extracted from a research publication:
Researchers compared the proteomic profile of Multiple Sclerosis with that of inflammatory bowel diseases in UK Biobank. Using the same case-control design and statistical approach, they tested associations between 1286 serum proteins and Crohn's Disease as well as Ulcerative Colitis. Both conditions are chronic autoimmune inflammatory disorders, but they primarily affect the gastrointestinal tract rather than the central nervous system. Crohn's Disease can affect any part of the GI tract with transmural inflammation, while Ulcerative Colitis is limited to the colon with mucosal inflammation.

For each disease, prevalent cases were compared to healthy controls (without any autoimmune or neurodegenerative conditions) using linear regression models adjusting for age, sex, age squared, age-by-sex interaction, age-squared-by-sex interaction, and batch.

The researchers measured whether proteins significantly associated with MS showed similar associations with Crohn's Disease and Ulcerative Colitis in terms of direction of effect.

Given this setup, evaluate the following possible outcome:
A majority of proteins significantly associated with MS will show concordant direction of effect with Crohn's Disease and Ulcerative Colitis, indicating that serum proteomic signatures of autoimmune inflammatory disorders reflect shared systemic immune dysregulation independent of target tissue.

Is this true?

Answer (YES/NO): NO